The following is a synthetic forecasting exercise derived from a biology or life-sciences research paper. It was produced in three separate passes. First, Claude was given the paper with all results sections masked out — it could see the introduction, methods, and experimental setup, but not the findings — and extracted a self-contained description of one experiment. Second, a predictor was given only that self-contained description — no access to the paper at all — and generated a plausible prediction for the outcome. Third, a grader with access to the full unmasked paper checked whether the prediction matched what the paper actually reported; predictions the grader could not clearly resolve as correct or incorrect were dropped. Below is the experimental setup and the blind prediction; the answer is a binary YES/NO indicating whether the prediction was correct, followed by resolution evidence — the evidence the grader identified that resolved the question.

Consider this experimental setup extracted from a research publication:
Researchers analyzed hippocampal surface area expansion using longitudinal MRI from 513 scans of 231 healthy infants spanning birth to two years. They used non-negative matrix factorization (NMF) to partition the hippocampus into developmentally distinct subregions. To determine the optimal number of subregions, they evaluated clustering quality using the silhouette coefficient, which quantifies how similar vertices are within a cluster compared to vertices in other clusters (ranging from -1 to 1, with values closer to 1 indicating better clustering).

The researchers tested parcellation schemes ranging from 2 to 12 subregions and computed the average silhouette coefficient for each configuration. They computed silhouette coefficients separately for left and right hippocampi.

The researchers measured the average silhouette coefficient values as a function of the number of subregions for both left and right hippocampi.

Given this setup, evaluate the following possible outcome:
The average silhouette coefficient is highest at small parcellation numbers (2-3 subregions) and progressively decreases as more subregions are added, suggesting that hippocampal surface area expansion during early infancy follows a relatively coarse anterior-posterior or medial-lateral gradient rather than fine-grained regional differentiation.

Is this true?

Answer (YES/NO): NO